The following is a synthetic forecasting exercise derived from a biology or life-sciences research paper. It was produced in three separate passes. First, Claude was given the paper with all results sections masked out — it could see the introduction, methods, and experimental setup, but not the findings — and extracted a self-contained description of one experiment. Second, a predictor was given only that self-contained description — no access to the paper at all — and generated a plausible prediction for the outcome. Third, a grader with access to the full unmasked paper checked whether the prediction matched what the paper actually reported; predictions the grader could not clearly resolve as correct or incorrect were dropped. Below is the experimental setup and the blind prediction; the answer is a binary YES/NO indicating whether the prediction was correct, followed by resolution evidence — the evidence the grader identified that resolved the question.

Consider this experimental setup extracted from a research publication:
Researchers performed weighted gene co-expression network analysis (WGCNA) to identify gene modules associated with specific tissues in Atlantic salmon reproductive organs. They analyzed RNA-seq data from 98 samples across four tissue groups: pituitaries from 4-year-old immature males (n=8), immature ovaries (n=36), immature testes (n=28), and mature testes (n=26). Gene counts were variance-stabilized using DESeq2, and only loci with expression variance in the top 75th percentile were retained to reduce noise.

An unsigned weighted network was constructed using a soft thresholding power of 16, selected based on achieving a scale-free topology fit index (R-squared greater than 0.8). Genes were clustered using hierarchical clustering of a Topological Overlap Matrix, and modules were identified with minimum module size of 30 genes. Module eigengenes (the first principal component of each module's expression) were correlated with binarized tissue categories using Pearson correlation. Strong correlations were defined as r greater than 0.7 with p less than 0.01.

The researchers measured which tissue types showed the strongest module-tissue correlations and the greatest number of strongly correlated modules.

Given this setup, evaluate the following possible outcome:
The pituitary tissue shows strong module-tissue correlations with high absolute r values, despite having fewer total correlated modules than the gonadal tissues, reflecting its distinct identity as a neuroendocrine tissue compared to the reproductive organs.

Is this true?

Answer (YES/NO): NO